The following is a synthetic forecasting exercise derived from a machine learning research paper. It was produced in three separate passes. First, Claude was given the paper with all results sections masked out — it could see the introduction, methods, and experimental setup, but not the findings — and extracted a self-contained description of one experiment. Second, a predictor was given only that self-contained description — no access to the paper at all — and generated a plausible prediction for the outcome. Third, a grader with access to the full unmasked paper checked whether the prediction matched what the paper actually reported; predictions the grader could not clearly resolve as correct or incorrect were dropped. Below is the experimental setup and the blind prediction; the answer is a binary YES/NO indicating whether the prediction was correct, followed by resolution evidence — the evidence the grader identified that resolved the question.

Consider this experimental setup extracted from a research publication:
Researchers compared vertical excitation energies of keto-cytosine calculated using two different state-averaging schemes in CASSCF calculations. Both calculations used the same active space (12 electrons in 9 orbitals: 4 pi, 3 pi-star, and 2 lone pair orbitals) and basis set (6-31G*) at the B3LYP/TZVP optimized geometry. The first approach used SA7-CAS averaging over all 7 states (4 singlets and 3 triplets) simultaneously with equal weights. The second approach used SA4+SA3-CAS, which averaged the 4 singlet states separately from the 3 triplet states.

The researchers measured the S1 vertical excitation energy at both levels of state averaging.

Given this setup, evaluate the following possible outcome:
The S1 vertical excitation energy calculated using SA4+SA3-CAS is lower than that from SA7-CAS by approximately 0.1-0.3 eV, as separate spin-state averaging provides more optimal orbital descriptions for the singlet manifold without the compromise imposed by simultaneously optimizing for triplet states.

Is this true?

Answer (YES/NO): YES